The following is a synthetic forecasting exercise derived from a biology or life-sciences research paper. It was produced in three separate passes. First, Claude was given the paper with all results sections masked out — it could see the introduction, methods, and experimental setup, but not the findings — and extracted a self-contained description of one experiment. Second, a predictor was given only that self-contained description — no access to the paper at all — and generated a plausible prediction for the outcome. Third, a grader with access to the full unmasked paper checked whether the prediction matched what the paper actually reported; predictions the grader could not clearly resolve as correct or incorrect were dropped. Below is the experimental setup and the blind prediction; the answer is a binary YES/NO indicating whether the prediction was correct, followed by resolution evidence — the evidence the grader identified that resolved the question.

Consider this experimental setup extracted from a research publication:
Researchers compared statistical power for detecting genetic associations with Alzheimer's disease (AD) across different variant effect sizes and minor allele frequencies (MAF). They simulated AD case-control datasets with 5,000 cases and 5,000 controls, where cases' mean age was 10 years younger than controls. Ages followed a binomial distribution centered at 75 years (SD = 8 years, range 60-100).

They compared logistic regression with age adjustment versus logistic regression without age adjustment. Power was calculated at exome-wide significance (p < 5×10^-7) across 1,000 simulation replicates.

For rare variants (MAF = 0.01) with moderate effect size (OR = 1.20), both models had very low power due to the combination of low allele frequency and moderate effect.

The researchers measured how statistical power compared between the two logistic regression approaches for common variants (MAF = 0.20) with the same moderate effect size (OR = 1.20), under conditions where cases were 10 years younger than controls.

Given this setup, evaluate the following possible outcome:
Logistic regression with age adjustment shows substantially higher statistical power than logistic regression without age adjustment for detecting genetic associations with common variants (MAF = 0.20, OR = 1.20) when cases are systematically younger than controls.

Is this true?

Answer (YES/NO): NO